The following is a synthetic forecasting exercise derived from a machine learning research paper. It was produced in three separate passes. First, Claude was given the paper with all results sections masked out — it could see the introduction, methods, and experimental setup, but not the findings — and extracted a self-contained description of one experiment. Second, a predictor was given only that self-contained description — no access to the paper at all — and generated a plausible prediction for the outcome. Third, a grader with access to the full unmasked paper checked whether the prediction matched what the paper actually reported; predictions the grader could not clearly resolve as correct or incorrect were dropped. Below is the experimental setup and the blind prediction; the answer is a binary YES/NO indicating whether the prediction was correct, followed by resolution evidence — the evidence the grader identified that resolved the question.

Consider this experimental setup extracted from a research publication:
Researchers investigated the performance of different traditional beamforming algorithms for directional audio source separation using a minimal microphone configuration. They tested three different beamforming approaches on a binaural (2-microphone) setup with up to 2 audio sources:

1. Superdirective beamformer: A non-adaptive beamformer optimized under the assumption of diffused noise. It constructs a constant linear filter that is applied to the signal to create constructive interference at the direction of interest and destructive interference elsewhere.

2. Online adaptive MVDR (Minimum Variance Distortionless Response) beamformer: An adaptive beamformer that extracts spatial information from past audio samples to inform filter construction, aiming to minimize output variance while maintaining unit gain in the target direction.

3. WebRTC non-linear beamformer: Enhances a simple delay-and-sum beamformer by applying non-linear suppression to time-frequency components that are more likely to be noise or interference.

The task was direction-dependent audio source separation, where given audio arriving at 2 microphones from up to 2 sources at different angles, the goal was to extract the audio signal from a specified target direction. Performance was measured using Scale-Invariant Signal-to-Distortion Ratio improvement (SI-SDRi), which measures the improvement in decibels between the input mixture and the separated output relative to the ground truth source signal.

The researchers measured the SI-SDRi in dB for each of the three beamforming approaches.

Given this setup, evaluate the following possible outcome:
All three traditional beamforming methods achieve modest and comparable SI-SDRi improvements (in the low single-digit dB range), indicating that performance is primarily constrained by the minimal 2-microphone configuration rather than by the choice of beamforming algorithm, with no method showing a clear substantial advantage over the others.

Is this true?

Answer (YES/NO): NO